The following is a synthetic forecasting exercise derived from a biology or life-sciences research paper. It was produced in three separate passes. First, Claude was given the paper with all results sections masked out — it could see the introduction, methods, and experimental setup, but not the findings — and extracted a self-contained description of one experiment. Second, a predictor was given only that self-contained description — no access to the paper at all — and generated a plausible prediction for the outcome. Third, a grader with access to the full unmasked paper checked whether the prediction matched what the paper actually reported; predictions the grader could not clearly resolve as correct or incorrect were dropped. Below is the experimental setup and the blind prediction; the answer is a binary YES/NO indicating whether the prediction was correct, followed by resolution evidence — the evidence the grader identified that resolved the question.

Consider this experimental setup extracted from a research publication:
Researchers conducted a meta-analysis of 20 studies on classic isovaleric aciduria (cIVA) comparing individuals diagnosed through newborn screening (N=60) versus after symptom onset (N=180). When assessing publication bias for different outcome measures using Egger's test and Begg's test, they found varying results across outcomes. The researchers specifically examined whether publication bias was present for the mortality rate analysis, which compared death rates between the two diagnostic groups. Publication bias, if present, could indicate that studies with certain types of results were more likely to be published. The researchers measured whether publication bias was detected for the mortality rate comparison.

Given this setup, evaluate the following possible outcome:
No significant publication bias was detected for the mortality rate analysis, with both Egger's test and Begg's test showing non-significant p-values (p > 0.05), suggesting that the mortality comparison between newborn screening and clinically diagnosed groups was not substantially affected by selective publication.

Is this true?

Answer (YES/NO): NO